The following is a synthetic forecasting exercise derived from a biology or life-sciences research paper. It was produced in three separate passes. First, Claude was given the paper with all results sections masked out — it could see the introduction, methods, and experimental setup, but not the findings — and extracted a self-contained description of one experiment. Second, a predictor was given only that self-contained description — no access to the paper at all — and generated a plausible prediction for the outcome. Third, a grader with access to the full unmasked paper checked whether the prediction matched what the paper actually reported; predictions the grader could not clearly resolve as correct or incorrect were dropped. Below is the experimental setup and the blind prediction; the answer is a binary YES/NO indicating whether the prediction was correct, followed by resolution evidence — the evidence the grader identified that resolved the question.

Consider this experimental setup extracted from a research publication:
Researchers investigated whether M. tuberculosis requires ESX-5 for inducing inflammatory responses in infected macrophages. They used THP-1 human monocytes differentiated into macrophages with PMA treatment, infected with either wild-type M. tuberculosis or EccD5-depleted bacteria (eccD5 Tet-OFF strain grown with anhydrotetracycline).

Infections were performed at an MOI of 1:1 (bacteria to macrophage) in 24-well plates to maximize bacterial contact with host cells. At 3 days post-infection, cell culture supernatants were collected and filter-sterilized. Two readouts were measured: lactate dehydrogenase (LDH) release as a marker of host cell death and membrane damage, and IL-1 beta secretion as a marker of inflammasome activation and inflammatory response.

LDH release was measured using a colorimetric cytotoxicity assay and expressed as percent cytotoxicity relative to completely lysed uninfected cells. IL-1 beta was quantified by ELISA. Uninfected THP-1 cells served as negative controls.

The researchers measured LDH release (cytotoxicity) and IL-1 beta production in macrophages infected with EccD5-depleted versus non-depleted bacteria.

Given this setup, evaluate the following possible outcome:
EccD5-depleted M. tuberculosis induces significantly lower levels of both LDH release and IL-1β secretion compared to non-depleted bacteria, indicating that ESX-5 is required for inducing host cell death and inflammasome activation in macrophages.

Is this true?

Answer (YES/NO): YES